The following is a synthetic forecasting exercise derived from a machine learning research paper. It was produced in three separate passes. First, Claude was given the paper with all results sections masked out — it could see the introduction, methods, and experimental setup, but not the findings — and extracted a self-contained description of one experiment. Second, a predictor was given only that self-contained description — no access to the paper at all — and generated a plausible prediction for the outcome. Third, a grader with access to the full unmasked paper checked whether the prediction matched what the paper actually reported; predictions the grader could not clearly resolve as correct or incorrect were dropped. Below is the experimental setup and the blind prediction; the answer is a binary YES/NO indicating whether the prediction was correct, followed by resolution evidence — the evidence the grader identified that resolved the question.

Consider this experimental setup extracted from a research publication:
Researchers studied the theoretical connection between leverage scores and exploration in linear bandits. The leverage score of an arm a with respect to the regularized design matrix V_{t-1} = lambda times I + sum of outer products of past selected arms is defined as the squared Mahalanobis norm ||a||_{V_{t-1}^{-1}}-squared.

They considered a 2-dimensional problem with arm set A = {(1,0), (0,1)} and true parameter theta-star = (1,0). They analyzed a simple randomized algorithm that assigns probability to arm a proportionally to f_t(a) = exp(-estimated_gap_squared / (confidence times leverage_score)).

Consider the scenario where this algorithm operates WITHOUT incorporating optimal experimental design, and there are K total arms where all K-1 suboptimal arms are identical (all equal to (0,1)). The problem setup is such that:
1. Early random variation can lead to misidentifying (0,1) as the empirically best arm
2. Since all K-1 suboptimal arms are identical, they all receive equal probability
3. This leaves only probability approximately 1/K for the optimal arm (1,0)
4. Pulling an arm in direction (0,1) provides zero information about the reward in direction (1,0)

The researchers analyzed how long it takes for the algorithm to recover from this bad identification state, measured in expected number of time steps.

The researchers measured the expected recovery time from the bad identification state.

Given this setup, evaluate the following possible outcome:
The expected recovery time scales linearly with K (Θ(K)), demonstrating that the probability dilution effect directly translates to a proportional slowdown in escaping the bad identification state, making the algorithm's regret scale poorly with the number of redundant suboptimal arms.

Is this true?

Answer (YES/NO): YES